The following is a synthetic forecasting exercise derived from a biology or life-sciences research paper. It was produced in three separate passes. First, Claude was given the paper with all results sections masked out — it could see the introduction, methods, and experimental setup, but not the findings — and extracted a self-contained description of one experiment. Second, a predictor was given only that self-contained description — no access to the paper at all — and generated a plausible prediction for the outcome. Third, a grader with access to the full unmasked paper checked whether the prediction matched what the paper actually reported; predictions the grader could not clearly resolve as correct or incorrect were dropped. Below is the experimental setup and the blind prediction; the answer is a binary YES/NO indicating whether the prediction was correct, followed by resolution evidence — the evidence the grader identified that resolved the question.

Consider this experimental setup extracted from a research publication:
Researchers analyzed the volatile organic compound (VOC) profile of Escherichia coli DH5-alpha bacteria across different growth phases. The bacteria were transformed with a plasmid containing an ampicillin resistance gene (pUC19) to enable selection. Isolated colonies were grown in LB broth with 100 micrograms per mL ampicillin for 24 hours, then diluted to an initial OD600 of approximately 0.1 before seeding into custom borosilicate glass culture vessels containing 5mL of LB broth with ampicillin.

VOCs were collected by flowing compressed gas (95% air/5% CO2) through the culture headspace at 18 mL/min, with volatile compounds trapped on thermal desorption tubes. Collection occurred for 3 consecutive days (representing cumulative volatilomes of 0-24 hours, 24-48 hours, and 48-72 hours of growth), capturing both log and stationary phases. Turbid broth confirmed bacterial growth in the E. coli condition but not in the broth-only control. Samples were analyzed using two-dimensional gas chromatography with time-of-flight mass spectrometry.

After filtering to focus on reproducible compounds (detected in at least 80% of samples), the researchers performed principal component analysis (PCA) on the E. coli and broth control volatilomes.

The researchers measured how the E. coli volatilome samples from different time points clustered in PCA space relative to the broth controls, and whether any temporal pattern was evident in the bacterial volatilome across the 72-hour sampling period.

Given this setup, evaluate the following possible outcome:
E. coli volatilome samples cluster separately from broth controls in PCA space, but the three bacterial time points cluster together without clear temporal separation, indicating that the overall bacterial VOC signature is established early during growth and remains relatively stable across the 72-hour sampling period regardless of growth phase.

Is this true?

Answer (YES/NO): NO